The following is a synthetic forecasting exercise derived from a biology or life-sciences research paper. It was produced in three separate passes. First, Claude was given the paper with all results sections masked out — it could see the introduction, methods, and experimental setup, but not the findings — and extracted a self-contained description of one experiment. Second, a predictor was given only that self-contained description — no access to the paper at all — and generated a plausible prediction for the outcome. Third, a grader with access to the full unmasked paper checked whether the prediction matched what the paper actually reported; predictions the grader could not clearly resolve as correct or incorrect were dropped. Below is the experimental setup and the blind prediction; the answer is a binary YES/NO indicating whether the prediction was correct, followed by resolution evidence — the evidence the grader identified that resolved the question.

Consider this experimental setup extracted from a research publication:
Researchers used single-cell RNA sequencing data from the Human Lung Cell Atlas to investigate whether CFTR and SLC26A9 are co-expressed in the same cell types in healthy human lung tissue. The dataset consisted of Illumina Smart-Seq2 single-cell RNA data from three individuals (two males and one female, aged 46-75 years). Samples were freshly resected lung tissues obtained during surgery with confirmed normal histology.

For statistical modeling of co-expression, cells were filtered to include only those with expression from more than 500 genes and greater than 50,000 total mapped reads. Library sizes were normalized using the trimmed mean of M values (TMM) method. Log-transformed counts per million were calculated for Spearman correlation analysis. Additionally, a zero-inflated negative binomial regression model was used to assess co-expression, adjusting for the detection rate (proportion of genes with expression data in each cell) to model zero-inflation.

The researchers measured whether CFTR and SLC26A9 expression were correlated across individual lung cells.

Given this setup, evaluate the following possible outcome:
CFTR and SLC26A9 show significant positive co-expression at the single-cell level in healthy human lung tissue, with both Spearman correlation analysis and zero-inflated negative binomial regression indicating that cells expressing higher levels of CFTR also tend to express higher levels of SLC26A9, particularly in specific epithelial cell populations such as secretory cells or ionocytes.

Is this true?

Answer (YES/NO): NO